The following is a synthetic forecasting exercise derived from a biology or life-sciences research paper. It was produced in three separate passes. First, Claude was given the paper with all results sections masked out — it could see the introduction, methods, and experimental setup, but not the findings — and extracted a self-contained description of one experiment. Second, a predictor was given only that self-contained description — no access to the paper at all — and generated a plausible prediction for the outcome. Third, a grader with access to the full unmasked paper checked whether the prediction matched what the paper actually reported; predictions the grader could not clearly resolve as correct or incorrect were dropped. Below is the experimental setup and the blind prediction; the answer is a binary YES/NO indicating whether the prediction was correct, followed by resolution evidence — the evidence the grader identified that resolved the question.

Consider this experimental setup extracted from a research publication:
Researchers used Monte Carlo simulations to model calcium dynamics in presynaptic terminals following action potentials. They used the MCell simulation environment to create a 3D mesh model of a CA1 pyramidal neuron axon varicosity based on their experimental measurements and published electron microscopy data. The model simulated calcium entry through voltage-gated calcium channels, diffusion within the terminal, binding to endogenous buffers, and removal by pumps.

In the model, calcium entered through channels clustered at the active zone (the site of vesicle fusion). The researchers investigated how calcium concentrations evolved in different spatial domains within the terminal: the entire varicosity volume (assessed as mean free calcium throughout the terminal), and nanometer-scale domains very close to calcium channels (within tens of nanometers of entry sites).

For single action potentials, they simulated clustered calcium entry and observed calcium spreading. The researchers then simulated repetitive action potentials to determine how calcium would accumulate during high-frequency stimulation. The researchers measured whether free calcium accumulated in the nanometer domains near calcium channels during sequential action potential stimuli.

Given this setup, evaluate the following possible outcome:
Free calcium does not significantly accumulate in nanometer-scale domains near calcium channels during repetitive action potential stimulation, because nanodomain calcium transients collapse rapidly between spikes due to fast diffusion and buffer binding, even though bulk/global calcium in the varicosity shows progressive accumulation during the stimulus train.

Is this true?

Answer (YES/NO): YES